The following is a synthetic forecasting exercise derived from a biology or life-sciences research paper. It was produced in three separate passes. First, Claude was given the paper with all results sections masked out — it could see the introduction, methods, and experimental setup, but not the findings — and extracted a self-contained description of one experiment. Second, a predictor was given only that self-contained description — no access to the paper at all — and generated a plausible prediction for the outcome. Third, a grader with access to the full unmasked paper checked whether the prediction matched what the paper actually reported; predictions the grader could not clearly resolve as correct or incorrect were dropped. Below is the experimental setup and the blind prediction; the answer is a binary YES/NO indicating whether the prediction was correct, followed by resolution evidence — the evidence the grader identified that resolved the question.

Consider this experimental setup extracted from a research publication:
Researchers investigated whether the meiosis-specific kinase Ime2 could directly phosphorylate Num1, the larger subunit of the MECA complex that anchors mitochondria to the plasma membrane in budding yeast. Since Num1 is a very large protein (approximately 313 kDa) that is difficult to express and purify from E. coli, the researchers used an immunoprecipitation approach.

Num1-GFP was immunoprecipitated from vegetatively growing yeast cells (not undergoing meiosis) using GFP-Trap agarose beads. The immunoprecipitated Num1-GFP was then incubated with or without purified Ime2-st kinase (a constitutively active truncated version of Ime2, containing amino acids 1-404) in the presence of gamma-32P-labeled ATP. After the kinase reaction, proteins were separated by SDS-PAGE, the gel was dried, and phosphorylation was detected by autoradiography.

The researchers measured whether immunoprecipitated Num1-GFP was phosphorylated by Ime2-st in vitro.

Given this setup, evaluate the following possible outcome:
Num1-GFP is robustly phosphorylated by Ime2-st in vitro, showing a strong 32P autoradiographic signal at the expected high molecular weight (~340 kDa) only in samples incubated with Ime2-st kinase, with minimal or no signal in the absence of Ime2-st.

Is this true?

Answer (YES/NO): YES